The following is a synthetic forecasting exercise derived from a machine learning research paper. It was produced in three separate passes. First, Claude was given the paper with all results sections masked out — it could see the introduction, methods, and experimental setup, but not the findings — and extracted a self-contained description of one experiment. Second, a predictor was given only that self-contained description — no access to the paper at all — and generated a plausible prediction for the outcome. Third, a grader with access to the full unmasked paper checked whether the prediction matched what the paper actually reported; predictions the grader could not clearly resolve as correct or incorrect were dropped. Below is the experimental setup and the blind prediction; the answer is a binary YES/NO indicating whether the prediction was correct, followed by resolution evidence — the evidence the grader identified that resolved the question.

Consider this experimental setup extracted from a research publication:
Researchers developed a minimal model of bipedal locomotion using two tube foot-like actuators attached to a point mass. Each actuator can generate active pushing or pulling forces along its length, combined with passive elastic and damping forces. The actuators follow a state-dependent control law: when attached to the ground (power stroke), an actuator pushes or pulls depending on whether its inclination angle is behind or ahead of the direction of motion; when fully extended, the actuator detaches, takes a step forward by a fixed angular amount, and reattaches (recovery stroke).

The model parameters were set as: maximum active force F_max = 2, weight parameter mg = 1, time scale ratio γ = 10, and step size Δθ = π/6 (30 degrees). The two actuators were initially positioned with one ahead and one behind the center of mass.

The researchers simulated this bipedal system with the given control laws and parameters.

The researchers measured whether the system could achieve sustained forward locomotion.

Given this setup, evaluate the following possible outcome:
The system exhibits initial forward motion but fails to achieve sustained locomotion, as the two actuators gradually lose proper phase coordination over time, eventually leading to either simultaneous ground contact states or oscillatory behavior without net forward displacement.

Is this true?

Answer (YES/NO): NO